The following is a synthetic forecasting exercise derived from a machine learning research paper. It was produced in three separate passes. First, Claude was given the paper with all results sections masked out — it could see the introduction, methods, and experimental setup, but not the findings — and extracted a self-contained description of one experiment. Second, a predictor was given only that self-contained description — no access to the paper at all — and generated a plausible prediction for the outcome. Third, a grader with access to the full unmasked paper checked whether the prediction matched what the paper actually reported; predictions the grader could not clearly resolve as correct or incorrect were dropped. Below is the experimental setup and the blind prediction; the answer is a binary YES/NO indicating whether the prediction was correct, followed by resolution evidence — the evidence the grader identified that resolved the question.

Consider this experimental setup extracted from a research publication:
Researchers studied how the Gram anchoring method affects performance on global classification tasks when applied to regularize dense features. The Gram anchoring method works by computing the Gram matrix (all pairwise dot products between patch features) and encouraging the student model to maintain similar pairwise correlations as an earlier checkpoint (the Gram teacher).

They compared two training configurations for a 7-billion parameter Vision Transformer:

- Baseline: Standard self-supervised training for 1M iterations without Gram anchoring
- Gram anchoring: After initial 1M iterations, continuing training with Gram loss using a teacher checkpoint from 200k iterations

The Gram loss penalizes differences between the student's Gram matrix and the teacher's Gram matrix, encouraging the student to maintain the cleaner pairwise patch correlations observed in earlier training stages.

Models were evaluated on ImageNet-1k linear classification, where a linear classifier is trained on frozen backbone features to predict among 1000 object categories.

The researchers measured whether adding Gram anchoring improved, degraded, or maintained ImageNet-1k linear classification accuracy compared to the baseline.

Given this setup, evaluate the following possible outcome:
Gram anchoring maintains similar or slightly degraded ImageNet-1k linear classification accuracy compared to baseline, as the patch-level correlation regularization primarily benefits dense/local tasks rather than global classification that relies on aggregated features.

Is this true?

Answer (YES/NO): YES